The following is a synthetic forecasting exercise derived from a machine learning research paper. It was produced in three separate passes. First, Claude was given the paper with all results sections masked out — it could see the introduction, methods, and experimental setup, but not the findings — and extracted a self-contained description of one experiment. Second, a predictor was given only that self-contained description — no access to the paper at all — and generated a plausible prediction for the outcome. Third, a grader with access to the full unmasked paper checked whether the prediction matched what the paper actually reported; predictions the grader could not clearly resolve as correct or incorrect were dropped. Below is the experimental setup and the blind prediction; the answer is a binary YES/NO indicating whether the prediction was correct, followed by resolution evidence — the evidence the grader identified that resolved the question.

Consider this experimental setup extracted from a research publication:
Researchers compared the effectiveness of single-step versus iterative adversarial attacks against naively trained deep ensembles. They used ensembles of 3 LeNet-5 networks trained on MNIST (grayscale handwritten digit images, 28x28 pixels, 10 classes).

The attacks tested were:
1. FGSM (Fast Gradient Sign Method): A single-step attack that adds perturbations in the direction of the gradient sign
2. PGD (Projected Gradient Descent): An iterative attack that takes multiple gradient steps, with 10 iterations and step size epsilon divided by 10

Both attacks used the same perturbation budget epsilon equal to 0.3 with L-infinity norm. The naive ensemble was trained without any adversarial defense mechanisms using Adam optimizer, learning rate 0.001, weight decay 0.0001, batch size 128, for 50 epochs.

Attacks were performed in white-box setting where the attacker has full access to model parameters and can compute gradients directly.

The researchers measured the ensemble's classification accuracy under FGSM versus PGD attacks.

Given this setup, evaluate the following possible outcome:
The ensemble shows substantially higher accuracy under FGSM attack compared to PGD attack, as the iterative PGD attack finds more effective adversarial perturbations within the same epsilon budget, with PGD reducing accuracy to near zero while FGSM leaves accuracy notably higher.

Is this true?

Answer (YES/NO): YES